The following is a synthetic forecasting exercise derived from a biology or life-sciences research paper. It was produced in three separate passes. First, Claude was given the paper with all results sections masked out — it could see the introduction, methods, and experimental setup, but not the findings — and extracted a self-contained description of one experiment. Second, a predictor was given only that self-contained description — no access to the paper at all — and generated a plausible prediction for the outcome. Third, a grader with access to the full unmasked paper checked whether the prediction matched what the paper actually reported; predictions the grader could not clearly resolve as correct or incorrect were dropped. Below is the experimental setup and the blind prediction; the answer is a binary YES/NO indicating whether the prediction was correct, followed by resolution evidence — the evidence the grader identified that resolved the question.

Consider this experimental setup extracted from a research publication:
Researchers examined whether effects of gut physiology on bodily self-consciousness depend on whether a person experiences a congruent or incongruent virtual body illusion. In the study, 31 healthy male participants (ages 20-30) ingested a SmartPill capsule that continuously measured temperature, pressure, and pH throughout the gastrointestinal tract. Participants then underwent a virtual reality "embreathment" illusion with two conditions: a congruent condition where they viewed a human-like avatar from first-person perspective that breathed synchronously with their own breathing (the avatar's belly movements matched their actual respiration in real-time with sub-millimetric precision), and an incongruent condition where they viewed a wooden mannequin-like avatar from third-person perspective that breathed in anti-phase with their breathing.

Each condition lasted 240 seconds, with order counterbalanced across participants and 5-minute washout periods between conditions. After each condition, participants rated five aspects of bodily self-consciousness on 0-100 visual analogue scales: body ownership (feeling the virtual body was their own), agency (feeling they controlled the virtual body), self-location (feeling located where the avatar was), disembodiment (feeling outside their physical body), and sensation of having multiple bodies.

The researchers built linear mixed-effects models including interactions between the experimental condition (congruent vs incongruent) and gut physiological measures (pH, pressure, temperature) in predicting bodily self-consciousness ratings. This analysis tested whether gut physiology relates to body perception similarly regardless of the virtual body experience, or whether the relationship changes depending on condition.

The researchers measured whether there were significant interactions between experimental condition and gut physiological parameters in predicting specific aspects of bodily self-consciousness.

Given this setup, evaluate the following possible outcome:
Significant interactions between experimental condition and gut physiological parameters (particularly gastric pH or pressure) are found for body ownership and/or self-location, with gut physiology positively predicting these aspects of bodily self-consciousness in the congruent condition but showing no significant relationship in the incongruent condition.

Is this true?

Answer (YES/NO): NO